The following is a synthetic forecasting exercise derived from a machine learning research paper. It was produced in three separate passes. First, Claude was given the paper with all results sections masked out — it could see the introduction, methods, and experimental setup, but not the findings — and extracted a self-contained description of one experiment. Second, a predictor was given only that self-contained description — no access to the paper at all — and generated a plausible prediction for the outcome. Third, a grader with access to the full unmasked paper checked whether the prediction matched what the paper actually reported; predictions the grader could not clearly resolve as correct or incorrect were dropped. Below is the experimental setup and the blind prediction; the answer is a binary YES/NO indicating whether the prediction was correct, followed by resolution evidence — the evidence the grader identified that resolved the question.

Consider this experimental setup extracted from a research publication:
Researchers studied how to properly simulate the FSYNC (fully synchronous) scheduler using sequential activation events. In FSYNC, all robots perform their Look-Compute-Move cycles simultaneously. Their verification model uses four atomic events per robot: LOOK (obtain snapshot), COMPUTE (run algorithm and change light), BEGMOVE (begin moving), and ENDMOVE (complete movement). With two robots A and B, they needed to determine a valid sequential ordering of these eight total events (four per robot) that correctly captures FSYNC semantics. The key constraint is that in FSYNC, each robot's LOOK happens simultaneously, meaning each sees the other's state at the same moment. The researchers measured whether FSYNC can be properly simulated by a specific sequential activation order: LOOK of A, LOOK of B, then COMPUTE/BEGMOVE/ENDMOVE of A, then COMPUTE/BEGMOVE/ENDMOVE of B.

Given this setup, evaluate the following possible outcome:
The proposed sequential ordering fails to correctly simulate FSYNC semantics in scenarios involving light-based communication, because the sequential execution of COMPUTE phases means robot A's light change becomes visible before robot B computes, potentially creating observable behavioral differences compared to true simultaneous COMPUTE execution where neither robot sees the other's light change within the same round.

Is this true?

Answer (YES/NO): NO